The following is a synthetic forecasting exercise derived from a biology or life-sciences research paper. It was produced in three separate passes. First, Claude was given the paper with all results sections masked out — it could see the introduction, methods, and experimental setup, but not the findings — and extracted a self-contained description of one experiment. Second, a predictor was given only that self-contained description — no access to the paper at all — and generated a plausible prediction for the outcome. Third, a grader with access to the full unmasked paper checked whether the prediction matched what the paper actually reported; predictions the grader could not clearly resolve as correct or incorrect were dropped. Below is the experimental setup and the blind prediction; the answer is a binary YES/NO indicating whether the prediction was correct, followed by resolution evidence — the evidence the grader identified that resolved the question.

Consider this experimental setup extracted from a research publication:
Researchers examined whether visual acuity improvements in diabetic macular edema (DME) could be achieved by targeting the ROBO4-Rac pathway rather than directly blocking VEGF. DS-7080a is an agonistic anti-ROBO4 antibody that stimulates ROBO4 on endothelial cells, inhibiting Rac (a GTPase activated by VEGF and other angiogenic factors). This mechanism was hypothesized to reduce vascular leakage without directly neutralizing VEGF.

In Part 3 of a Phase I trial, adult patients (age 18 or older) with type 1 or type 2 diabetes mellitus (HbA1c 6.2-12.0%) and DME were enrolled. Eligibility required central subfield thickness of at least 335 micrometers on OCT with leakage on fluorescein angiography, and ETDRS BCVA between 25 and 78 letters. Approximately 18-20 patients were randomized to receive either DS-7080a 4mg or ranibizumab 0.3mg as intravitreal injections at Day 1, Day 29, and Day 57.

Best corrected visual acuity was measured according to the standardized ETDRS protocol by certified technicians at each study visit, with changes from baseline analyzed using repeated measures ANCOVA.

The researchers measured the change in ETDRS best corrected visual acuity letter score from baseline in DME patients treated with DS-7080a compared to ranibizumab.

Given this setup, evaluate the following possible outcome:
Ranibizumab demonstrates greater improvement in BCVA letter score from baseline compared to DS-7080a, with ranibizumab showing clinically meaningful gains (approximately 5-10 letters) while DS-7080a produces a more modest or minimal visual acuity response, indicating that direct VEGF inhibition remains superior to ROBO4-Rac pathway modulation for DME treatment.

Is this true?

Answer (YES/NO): YES